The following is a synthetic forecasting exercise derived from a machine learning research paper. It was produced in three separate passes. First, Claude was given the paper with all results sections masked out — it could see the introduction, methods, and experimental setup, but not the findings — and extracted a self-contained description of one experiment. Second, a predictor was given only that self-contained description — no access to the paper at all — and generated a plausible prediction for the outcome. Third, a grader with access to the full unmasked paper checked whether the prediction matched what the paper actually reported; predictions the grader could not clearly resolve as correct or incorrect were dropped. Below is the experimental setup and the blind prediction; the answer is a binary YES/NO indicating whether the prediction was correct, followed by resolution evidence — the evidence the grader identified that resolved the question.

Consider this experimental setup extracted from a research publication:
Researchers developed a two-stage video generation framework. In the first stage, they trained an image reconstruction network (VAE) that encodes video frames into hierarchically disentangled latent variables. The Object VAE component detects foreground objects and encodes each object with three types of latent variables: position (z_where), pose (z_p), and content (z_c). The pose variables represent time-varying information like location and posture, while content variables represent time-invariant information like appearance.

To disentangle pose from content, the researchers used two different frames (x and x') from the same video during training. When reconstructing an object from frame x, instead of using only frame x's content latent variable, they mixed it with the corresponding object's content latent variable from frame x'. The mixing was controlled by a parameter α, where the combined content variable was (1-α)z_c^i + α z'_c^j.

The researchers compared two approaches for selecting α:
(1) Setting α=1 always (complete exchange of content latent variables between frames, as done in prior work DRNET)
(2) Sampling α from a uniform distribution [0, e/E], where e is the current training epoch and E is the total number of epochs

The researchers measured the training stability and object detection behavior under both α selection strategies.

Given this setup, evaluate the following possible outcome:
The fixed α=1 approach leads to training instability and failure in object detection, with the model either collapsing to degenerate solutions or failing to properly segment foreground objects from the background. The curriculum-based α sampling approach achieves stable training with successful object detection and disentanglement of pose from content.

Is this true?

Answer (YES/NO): YES